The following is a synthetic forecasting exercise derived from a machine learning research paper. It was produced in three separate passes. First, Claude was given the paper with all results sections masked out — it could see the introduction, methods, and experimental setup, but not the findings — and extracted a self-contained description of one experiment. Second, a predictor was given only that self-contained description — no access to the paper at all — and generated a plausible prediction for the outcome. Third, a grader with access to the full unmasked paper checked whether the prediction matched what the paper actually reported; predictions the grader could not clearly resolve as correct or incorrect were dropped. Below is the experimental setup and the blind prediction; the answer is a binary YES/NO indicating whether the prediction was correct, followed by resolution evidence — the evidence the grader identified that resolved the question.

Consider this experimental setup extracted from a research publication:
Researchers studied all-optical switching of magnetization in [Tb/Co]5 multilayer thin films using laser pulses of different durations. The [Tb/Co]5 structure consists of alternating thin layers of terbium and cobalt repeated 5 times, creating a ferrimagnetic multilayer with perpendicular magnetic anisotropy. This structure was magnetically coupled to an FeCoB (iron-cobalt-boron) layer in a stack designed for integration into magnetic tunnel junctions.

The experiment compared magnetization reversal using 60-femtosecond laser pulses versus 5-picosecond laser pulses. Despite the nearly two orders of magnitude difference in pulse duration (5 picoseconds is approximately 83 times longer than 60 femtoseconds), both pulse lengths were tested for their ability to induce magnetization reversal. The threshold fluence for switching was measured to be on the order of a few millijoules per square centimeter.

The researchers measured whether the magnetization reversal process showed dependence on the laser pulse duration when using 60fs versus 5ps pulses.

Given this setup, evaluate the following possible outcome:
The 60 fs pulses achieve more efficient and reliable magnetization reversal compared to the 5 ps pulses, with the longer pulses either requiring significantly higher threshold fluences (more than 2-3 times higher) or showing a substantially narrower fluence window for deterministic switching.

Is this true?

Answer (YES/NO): NO